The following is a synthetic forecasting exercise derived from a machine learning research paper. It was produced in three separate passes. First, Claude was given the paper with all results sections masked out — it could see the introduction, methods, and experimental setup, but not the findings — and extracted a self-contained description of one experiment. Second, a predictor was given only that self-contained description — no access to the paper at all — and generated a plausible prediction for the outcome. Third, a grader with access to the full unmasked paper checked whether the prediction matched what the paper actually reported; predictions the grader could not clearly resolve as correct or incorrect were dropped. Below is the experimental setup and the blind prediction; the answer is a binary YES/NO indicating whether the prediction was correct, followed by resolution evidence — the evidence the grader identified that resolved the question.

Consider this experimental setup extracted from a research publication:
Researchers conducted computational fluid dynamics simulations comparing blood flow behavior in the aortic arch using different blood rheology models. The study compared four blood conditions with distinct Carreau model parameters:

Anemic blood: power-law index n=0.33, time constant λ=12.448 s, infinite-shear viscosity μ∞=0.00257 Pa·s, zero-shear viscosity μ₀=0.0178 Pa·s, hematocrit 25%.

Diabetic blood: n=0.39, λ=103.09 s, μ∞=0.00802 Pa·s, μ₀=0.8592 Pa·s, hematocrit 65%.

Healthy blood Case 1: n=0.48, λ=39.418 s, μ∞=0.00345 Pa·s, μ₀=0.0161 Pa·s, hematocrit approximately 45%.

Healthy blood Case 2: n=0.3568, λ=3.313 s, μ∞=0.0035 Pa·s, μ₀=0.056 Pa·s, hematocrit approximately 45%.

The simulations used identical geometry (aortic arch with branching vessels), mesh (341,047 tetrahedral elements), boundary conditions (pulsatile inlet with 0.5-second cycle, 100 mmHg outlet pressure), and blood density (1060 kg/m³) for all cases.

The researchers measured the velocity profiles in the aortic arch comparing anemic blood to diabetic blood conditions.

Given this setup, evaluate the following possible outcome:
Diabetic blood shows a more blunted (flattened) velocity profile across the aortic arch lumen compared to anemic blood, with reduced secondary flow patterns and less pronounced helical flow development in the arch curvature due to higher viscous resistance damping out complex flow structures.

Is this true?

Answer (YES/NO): NO